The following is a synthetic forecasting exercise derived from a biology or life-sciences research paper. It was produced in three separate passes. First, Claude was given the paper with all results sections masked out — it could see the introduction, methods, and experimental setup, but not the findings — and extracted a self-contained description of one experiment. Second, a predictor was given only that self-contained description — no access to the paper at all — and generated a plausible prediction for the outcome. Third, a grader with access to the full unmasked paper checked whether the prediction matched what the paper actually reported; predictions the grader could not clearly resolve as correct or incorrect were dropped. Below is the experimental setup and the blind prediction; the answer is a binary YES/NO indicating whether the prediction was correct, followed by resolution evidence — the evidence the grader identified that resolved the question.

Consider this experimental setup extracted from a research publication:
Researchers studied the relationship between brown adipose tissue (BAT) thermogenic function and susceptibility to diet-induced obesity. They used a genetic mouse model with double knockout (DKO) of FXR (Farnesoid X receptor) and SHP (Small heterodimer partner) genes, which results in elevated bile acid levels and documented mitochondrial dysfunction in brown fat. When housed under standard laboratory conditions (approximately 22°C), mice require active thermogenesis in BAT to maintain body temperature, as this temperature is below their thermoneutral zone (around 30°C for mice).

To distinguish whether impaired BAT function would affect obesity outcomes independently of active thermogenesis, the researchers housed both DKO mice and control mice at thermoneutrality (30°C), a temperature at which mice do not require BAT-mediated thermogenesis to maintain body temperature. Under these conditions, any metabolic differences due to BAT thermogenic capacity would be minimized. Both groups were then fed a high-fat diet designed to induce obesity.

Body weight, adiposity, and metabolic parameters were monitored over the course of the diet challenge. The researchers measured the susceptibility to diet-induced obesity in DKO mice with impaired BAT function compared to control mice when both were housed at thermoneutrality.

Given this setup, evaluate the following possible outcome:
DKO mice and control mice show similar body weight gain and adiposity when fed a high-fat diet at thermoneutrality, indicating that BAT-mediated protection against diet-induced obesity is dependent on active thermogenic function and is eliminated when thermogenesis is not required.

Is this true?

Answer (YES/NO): YES